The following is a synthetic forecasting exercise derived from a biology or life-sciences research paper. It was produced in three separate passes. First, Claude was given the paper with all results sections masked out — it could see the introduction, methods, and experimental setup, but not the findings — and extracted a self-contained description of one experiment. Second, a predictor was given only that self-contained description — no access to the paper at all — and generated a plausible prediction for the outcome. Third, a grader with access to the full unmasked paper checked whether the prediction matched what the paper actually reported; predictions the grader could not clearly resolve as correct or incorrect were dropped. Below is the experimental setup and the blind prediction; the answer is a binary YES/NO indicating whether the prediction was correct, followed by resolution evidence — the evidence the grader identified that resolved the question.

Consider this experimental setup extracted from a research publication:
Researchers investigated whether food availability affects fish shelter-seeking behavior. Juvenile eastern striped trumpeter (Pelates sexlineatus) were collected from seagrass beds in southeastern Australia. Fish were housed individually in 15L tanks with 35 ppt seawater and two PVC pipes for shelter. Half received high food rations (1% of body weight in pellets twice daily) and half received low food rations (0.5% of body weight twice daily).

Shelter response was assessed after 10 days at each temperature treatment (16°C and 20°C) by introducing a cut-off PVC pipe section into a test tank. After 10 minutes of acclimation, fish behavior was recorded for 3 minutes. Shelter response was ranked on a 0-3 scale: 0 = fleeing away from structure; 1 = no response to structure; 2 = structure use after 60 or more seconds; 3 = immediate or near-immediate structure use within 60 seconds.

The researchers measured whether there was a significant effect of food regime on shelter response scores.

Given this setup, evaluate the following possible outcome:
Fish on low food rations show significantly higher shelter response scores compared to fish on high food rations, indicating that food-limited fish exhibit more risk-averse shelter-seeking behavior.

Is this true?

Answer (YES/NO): NO